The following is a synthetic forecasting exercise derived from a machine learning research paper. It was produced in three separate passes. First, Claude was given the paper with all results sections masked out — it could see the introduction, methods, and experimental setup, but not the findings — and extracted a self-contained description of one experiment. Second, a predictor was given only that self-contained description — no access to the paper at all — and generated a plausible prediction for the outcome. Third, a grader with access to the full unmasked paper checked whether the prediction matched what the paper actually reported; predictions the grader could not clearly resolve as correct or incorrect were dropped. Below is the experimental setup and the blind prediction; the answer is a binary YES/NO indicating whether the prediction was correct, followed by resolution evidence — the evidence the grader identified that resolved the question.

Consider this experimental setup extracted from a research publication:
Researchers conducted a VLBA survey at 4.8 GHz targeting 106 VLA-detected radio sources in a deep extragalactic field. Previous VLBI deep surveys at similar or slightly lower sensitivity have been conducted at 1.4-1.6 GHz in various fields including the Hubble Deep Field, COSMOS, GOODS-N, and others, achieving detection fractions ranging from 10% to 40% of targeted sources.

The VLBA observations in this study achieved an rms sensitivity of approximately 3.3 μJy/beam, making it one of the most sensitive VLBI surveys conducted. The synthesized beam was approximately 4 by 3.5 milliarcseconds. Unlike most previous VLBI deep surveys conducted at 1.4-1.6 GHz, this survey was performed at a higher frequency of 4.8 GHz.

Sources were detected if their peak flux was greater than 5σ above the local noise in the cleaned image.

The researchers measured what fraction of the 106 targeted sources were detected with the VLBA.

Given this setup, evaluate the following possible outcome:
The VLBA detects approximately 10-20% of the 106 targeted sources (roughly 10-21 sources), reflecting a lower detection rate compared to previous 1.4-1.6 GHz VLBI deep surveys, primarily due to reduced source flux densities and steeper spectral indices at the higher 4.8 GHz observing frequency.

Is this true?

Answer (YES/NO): YES